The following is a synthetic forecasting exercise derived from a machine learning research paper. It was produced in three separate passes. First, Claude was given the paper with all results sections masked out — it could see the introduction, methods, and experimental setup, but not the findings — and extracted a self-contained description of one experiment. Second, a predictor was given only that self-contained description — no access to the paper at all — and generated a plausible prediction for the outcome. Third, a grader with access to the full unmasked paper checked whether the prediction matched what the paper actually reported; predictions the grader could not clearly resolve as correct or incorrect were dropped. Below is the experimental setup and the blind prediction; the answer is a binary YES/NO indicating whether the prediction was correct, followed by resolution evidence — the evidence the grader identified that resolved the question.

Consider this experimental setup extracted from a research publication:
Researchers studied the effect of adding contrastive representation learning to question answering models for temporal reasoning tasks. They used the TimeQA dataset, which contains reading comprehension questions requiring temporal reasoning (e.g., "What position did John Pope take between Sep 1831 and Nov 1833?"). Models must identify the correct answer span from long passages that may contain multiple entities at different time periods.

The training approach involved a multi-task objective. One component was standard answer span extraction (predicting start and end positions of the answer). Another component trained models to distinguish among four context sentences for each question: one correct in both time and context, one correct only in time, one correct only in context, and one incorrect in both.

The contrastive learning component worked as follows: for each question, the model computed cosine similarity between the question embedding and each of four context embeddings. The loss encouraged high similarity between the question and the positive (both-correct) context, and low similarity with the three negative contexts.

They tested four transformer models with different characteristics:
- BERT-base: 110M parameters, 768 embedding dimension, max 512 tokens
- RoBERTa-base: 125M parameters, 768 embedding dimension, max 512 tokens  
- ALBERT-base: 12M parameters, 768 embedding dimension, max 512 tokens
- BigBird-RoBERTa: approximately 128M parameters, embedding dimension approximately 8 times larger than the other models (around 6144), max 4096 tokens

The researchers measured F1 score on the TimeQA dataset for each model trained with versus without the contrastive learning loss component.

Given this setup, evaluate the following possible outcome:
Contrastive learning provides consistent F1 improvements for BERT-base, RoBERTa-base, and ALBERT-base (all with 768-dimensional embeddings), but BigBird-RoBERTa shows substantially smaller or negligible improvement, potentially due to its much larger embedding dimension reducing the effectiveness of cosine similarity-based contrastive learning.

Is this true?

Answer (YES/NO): NO